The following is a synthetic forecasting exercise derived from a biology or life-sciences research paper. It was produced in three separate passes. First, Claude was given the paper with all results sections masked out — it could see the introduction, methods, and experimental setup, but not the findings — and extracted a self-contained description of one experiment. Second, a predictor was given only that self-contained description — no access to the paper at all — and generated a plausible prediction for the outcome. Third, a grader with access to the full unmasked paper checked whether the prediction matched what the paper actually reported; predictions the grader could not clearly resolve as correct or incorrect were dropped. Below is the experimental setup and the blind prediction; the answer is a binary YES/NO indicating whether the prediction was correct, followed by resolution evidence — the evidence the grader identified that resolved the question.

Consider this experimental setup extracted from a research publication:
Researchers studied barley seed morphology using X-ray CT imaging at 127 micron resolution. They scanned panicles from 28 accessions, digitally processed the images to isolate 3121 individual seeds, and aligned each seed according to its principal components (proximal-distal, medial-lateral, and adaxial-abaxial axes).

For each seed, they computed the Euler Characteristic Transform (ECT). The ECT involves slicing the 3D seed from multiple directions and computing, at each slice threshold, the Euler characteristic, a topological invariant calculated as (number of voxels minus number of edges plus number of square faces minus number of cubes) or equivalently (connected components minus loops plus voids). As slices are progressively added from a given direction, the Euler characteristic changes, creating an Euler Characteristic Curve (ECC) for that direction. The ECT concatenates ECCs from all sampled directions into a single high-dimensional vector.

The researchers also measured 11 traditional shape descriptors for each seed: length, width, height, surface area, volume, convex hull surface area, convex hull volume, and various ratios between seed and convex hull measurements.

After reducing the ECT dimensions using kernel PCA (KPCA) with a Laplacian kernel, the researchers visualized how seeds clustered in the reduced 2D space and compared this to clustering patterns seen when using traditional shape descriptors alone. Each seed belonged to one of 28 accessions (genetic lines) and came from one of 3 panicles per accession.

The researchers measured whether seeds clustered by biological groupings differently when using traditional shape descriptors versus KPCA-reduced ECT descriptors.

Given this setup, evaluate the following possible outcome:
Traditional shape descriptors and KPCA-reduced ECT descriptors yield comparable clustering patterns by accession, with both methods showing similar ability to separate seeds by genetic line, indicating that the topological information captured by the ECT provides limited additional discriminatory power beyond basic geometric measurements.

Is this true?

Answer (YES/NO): NO